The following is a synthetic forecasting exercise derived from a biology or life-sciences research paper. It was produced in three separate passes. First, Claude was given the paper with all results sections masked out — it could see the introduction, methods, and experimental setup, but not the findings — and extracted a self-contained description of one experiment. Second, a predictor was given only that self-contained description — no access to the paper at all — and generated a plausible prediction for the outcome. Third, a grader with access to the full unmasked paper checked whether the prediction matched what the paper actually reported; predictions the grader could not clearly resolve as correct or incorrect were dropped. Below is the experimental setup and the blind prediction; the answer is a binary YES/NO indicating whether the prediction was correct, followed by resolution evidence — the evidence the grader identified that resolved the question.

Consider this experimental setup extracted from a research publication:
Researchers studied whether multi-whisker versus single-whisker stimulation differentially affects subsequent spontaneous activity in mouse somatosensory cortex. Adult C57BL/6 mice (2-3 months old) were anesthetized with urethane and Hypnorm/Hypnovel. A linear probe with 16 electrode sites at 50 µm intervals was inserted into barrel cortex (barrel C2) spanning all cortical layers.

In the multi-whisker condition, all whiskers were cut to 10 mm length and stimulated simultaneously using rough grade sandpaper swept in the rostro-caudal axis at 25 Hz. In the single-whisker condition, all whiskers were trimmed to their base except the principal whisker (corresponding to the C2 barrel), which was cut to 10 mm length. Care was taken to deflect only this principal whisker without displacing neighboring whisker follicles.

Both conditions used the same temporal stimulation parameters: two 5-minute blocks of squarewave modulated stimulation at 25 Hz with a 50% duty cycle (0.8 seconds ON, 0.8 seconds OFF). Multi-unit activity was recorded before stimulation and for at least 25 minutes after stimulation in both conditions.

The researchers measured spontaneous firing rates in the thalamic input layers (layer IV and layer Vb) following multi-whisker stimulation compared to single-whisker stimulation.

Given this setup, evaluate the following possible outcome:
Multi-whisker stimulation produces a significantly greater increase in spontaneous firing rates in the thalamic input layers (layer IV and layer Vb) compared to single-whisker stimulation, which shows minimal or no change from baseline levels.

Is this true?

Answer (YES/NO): NO